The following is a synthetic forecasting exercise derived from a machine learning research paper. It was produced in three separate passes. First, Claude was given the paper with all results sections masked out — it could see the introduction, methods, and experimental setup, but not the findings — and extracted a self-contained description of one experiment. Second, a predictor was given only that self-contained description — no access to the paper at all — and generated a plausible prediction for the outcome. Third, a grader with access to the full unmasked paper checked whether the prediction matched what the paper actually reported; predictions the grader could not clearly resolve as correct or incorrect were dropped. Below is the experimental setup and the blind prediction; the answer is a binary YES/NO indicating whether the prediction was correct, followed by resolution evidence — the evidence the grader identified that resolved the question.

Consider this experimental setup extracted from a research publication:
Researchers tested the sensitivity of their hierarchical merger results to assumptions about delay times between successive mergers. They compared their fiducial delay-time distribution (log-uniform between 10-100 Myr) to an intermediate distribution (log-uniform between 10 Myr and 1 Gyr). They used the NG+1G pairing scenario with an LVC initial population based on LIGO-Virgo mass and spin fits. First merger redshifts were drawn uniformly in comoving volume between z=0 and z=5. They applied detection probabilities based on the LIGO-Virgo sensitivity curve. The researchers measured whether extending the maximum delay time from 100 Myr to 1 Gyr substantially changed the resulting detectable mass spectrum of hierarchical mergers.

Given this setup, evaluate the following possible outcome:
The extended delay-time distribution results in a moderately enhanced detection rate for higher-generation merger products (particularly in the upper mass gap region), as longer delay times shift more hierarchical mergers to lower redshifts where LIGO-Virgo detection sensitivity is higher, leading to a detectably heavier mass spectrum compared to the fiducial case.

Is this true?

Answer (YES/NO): NO